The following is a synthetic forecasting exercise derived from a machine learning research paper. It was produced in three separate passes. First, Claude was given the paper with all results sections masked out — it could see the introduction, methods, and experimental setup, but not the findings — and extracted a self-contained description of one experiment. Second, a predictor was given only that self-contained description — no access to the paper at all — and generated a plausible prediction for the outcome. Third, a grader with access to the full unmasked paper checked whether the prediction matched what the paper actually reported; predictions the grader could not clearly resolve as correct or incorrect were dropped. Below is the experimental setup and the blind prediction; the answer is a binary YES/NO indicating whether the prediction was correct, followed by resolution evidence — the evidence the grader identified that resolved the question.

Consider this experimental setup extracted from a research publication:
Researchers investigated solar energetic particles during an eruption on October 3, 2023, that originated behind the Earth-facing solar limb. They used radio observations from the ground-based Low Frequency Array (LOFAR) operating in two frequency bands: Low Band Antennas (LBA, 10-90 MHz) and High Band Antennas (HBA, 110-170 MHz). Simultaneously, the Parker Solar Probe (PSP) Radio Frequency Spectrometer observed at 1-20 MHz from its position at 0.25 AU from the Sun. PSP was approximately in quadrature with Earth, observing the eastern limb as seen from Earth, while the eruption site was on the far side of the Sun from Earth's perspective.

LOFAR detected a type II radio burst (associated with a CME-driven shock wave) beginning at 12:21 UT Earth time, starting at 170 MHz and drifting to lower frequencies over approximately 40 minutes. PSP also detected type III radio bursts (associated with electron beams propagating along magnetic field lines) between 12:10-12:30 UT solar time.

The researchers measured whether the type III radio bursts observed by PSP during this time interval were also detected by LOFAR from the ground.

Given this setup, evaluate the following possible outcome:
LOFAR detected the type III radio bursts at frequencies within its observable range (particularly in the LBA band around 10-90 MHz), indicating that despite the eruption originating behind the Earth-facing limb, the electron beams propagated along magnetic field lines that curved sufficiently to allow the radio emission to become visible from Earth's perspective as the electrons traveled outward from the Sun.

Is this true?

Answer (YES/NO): NO